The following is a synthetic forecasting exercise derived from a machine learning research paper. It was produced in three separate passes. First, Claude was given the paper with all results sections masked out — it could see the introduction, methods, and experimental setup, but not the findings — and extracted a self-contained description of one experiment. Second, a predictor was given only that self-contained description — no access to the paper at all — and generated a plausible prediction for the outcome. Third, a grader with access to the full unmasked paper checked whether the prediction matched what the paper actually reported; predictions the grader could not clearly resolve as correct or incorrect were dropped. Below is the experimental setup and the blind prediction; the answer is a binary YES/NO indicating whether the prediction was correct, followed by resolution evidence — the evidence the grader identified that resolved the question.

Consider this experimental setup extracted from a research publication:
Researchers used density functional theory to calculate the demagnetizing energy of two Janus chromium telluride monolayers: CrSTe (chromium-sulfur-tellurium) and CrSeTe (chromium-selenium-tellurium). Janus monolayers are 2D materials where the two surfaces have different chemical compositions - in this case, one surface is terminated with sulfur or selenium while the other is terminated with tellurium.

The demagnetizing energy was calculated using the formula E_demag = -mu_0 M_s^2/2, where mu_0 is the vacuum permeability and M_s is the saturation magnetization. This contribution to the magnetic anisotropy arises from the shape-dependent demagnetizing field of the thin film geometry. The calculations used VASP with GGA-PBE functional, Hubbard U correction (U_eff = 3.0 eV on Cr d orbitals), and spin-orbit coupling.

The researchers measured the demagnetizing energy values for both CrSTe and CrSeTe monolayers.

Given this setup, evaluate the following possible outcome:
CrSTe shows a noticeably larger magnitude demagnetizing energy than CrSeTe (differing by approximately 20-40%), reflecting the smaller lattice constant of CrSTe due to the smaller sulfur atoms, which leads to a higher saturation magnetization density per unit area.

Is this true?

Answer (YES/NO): NO